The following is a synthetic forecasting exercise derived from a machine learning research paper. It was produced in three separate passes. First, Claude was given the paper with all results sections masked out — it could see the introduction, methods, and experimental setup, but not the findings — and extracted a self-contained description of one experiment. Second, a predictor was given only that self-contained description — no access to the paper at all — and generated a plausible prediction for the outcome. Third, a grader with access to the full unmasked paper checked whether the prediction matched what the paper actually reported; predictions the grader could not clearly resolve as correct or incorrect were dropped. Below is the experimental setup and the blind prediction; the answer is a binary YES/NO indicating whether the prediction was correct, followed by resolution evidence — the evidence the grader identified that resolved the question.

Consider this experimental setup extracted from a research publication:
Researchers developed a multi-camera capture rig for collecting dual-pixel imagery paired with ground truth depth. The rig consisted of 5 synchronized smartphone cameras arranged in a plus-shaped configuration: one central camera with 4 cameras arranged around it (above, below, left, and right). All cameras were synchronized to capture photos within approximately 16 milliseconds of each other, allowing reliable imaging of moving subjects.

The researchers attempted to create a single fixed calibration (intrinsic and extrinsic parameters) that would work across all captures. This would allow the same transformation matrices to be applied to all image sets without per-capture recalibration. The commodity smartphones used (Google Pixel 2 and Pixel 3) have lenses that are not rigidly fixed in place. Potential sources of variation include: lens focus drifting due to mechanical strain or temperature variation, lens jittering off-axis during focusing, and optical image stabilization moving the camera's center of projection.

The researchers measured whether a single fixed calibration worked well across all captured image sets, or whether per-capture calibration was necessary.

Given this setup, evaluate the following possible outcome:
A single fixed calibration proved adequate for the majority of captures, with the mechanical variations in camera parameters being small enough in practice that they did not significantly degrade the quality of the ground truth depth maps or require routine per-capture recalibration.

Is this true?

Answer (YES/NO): NO